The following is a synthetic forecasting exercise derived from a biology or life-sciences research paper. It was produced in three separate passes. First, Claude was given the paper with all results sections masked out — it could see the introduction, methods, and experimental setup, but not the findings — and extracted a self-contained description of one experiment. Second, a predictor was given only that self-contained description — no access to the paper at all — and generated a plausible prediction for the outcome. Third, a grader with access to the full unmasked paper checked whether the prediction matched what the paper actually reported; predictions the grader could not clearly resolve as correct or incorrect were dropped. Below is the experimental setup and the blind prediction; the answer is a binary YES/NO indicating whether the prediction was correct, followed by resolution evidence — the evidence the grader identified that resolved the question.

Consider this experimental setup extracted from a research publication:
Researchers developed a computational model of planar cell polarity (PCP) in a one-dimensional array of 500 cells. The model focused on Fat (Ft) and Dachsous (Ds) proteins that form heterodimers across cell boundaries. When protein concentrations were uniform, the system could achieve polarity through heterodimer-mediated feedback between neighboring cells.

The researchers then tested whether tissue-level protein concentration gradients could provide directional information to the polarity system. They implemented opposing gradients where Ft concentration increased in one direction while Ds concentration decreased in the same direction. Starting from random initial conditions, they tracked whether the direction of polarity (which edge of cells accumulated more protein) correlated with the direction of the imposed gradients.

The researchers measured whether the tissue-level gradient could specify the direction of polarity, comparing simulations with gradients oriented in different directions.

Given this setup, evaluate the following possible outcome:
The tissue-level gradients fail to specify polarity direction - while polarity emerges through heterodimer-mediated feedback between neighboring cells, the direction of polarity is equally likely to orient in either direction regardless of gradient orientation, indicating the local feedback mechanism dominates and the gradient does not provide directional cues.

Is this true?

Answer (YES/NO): NO